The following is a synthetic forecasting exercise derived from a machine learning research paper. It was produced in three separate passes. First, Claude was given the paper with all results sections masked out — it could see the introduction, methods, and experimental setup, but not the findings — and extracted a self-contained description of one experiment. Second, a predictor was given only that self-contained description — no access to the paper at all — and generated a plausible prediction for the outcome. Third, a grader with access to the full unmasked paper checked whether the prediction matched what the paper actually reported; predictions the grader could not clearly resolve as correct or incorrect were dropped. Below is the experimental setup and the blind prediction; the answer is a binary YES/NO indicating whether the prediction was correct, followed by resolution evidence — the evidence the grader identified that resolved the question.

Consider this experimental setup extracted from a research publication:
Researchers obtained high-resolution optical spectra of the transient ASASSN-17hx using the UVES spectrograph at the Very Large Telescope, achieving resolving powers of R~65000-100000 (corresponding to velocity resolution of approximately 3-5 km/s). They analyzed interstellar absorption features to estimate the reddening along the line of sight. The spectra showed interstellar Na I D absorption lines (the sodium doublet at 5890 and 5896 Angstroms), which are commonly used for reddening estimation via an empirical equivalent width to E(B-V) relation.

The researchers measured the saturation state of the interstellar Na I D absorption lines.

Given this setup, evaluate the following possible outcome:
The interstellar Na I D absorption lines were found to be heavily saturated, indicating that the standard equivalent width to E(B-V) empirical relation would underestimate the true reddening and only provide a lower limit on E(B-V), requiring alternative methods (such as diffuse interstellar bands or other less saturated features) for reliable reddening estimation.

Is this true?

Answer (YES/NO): YES